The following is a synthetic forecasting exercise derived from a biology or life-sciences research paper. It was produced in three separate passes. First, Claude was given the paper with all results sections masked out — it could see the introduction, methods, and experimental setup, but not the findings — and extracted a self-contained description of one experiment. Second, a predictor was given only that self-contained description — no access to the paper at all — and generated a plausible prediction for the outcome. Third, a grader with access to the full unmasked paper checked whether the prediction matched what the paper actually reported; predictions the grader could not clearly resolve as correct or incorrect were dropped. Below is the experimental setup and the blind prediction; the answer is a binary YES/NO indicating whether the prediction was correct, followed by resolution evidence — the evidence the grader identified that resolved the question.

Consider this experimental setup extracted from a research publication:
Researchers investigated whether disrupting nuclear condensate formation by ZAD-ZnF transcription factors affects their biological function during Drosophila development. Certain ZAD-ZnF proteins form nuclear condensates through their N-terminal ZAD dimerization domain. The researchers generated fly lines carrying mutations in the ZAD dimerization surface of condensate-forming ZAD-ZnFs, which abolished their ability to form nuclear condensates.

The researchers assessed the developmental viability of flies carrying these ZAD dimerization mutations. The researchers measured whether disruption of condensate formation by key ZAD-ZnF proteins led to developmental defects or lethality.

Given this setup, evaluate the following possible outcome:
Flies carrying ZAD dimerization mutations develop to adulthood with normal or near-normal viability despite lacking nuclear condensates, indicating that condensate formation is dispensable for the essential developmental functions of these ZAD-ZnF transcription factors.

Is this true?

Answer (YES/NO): NO